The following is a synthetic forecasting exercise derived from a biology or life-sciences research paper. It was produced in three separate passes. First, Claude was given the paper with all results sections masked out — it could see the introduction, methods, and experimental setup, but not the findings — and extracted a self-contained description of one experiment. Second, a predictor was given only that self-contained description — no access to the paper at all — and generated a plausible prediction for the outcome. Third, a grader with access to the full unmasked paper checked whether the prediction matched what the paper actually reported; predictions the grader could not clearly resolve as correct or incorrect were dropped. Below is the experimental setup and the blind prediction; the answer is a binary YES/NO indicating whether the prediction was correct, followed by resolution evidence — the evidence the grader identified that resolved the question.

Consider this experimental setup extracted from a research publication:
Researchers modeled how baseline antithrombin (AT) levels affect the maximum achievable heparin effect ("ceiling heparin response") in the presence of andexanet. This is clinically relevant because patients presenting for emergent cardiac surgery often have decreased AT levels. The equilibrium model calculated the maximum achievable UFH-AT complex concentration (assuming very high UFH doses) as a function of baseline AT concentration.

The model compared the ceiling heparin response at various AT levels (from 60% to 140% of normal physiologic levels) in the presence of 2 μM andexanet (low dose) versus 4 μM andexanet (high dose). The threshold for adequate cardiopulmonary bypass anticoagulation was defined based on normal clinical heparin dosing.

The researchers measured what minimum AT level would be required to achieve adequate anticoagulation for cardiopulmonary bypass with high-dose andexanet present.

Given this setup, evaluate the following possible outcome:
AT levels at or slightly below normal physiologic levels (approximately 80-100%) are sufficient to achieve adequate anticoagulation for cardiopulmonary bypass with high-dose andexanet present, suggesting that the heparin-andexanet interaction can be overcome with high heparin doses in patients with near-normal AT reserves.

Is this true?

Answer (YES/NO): NO